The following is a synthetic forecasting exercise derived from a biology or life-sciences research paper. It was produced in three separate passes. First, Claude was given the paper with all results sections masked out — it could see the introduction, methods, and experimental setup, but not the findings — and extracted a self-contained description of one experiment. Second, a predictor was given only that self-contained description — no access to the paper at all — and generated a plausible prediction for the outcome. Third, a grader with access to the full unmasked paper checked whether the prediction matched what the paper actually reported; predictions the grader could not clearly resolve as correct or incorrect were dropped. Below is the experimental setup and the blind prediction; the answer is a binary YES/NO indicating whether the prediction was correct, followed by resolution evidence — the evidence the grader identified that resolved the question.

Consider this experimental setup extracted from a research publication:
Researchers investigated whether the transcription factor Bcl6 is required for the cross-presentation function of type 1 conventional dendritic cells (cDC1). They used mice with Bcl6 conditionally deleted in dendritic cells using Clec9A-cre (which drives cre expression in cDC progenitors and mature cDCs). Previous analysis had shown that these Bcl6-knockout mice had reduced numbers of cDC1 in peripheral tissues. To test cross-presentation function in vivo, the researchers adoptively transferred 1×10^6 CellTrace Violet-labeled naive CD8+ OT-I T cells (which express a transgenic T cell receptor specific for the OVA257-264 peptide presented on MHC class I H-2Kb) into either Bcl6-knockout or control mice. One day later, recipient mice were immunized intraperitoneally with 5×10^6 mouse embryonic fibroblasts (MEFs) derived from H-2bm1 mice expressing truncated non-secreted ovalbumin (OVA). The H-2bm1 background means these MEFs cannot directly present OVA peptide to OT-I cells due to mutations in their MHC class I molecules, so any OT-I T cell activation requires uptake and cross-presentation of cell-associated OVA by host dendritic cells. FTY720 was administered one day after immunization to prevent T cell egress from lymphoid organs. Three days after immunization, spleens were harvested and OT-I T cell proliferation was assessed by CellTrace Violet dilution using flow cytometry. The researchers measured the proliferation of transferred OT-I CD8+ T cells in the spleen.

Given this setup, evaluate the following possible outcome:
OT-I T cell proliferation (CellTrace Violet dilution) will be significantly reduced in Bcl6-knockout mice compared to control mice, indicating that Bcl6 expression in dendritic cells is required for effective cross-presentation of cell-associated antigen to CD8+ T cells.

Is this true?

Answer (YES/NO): NO